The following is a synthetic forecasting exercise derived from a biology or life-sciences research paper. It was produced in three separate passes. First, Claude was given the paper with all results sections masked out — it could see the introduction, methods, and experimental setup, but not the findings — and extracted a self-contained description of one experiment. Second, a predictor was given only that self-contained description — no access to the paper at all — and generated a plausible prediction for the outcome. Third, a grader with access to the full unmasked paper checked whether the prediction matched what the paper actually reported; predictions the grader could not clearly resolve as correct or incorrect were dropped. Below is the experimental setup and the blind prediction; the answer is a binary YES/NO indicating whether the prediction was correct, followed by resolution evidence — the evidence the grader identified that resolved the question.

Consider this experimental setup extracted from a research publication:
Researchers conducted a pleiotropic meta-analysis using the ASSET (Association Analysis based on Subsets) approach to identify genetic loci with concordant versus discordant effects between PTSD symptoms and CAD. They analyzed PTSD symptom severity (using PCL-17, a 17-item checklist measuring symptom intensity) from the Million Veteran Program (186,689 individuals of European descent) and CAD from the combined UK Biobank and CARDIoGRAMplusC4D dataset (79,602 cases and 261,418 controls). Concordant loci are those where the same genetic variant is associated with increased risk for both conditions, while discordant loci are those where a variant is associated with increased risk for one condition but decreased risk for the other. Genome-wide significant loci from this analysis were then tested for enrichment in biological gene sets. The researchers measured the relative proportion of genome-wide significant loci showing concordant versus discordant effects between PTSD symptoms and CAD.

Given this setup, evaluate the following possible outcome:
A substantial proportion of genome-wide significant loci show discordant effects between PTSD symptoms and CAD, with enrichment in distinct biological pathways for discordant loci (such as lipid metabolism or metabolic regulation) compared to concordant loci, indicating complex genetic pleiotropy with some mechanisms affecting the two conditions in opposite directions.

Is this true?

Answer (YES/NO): YES